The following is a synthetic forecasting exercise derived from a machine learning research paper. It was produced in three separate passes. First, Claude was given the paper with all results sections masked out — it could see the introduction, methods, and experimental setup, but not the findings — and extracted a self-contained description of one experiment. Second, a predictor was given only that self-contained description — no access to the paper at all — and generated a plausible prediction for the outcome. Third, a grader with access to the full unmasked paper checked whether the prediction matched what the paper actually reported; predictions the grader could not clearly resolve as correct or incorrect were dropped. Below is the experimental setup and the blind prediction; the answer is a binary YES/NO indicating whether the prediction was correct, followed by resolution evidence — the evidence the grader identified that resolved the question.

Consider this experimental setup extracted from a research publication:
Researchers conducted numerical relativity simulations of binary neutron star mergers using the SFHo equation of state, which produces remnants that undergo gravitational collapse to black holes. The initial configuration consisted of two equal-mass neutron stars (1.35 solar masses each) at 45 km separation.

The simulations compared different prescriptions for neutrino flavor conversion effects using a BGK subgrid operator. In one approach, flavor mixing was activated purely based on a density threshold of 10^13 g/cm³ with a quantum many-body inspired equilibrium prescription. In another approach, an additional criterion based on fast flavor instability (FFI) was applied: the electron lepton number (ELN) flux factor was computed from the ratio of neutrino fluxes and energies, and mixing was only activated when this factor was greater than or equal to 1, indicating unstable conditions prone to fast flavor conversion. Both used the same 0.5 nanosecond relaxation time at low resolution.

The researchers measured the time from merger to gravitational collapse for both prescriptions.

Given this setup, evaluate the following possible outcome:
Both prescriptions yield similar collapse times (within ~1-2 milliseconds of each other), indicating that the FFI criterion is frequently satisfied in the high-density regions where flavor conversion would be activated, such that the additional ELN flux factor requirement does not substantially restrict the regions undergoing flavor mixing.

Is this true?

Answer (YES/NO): NO